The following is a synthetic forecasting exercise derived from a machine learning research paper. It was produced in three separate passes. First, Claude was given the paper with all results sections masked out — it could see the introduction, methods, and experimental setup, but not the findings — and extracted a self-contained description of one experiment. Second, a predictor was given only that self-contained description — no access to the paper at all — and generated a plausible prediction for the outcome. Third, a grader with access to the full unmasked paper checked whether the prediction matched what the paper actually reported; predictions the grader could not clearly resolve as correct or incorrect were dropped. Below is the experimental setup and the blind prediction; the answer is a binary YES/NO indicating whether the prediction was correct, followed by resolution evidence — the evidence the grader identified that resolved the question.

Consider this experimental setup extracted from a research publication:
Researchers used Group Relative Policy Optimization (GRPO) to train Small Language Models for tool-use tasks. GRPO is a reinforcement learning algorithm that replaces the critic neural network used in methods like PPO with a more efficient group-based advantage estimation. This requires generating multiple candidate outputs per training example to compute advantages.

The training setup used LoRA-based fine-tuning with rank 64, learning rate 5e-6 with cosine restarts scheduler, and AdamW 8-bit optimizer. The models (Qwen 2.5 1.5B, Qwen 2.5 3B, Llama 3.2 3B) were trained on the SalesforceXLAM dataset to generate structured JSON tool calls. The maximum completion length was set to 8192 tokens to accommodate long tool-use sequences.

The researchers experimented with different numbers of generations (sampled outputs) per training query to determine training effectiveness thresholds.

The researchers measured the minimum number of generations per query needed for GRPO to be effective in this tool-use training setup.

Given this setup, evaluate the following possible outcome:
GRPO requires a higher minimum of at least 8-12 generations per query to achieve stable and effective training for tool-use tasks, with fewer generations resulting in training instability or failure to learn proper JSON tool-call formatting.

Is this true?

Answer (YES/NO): YES